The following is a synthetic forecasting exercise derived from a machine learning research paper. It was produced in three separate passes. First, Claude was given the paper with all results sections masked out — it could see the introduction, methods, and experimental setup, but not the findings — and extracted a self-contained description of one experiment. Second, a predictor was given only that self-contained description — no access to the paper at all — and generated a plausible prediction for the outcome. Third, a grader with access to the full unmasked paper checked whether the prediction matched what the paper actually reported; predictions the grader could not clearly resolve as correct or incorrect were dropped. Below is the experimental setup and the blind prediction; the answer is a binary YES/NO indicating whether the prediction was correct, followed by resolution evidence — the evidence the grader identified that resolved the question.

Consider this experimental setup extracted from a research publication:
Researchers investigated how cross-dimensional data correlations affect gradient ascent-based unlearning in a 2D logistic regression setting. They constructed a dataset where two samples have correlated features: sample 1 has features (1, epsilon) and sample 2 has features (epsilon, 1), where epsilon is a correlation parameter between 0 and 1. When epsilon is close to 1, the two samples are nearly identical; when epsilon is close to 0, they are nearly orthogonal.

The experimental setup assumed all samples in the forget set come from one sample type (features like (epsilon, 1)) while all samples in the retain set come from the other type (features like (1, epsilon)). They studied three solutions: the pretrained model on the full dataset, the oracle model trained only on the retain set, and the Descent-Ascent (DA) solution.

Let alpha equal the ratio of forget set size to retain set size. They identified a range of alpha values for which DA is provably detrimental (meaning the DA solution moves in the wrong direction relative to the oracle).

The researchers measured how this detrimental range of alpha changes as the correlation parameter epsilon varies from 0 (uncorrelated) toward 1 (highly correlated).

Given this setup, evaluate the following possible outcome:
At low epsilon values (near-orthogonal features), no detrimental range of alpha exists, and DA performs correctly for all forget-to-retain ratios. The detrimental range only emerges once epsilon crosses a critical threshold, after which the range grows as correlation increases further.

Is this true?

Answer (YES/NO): NO